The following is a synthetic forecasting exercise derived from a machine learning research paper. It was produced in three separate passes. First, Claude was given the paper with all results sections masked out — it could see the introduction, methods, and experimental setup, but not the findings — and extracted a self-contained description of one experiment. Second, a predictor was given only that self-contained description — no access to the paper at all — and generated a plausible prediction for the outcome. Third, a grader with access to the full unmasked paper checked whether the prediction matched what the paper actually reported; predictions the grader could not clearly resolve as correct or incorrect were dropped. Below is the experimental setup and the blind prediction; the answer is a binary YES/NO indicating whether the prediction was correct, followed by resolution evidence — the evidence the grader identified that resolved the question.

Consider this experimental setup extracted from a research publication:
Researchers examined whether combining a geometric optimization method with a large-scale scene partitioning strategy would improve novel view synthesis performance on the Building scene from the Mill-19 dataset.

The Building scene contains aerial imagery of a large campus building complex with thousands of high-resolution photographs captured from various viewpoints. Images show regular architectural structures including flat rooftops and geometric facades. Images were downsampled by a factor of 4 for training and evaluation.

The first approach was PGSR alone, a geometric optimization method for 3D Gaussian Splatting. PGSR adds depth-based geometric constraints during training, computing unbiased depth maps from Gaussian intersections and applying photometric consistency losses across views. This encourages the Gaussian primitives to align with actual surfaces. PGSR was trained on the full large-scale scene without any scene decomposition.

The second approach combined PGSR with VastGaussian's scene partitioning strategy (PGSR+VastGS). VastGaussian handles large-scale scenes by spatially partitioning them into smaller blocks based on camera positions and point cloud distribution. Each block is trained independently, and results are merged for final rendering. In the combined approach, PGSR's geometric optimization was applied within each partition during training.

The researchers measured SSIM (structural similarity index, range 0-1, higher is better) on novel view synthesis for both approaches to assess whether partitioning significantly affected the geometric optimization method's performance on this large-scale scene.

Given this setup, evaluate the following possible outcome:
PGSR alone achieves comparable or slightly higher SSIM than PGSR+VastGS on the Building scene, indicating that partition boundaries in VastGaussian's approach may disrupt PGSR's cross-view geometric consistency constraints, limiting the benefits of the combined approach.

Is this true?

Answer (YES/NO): NO